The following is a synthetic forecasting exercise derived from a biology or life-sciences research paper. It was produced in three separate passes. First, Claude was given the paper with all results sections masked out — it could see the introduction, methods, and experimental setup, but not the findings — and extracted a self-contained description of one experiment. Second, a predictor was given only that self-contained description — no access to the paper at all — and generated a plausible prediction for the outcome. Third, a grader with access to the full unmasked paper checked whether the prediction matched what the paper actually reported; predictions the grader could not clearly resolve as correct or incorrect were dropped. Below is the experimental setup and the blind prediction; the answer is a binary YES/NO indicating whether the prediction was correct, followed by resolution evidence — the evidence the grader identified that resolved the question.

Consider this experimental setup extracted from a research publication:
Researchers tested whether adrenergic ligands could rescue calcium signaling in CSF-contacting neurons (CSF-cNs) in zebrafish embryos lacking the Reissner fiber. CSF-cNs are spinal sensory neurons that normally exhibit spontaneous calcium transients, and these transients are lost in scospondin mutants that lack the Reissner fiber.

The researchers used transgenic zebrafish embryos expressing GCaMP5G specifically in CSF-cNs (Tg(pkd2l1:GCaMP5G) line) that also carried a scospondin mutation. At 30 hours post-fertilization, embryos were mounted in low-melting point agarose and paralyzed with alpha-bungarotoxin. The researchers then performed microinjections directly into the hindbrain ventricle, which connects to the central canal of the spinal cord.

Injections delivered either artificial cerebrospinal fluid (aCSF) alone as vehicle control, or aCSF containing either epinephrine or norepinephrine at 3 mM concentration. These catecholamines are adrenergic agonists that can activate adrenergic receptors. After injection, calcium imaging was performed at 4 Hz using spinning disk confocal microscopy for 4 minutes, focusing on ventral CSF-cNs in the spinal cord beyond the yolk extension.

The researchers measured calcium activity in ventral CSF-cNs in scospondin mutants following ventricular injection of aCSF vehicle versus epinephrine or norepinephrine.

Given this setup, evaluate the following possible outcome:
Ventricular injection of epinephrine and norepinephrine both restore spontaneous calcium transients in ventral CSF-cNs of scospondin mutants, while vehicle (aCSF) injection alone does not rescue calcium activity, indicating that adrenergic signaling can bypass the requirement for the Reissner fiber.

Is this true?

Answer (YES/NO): YES